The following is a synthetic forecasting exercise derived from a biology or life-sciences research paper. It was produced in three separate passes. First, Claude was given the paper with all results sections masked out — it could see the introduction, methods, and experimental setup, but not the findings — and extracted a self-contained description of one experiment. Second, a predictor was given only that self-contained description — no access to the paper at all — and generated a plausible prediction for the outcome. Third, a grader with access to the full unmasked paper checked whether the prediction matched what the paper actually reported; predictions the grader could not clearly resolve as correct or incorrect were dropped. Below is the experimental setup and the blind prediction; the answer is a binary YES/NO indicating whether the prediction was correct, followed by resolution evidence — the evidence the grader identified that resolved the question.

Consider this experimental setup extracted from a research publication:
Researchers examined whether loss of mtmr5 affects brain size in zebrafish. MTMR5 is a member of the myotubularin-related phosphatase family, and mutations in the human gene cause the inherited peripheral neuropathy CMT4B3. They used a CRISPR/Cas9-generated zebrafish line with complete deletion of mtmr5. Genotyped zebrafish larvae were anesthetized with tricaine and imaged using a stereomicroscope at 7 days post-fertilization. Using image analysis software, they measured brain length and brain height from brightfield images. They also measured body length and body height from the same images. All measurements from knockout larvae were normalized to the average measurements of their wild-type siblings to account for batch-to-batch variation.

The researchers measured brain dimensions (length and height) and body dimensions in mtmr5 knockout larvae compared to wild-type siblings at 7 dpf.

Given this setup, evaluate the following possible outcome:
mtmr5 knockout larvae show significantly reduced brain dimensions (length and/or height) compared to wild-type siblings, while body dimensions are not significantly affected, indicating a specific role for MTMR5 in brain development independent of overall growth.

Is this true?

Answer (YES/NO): NO